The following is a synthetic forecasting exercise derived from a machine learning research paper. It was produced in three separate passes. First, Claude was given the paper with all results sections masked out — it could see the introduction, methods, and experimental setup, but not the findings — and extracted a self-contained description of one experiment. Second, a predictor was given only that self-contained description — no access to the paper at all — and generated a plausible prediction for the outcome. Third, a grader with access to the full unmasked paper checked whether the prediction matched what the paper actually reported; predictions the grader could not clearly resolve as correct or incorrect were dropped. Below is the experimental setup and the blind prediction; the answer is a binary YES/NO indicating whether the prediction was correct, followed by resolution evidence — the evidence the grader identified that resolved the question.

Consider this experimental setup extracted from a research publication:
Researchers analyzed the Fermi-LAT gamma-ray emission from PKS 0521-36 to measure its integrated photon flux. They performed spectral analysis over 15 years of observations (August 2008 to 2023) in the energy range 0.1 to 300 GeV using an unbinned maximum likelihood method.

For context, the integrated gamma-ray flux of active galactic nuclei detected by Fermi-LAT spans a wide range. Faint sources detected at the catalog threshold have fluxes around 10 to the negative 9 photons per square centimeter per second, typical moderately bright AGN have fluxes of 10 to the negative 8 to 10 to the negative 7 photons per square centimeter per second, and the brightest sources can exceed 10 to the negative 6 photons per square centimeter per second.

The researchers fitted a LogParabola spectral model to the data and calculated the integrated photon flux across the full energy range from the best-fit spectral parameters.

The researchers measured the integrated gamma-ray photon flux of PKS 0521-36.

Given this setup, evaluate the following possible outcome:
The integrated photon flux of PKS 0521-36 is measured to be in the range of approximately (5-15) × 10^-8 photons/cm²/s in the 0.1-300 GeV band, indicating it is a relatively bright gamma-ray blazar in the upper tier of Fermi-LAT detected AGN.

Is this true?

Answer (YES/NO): YES